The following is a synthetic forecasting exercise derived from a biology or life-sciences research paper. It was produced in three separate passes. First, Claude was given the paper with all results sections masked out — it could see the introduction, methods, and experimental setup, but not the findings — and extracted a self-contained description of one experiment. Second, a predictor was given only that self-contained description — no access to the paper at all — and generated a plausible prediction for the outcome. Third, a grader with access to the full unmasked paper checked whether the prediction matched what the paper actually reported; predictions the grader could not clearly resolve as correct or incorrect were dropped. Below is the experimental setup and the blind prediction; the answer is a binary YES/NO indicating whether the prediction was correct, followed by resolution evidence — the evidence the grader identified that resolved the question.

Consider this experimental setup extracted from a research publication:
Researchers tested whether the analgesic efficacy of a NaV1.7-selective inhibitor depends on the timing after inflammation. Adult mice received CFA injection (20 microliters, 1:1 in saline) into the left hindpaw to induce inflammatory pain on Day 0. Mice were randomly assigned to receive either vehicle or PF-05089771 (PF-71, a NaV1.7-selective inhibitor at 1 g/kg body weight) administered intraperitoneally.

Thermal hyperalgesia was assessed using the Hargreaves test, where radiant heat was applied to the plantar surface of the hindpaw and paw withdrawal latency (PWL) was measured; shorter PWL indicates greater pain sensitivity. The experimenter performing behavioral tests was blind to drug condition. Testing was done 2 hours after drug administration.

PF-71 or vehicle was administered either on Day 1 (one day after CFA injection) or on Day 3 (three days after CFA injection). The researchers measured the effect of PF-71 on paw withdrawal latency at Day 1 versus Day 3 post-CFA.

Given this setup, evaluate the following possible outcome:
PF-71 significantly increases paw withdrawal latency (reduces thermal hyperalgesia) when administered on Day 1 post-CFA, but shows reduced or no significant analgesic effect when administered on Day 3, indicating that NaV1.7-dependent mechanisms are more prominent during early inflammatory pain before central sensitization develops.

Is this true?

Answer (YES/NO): NO